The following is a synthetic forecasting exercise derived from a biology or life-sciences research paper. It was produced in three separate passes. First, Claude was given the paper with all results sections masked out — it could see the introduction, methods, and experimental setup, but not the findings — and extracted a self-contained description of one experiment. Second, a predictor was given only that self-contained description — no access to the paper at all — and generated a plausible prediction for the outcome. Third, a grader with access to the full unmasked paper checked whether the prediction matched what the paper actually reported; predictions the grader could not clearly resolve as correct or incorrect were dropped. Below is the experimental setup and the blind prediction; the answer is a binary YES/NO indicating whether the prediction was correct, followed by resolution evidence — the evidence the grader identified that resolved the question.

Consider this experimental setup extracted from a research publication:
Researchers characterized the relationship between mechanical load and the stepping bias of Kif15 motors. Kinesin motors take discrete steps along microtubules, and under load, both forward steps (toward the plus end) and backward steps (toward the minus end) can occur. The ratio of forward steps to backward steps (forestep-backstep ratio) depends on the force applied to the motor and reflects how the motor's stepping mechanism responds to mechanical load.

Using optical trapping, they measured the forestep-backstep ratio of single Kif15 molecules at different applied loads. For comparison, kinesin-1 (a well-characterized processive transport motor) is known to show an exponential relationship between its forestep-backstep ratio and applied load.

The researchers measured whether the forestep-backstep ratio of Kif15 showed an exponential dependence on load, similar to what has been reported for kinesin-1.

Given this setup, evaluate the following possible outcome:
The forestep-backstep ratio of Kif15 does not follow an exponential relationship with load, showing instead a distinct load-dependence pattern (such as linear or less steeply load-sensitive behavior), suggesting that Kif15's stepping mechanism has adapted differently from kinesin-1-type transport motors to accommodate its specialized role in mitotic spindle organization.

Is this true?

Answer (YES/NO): NO